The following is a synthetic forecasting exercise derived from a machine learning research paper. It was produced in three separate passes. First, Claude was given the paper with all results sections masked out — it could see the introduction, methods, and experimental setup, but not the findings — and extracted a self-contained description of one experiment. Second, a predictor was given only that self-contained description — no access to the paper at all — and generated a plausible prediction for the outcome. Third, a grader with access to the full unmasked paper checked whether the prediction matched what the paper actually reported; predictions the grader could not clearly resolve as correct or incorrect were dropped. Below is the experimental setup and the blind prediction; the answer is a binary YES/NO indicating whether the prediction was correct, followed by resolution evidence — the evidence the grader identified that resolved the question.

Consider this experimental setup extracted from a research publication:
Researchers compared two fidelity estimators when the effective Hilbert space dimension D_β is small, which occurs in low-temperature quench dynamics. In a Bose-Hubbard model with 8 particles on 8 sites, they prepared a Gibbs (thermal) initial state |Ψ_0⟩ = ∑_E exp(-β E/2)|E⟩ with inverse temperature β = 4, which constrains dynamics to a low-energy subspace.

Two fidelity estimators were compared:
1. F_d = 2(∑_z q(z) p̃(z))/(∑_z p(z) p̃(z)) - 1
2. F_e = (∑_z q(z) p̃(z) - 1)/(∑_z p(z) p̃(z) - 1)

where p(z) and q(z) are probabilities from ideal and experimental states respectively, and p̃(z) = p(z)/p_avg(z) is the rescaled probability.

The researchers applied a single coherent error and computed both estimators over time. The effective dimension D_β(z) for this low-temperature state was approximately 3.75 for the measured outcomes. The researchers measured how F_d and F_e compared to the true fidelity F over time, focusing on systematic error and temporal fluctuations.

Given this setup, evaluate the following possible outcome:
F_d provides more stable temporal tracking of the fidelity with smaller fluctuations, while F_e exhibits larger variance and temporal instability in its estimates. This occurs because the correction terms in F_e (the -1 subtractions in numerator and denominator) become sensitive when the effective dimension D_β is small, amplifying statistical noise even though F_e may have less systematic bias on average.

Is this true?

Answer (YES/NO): NO